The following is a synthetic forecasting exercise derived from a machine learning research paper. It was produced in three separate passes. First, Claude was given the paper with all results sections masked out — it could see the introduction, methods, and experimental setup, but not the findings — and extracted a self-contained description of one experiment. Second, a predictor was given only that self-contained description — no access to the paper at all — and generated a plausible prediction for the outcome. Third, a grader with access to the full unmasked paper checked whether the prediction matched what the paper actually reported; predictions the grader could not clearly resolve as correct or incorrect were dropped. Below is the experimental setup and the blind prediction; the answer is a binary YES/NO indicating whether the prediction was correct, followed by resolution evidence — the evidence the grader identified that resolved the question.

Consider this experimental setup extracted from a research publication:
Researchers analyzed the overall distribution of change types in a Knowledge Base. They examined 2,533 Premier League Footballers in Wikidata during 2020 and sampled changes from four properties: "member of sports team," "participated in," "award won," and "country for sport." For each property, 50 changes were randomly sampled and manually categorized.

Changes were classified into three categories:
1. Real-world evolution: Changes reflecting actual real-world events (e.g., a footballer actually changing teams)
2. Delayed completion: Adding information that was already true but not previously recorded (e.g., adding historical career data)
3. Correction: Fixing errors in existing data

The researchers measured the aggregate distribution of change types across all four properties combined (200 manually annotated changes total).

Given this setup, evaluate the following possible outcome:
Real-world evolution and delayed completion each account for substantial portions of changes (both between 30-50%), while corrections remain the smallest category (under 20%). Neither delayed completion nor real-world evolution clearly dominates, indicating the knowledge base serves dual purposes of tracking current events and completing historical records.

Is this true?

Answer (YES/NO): NO